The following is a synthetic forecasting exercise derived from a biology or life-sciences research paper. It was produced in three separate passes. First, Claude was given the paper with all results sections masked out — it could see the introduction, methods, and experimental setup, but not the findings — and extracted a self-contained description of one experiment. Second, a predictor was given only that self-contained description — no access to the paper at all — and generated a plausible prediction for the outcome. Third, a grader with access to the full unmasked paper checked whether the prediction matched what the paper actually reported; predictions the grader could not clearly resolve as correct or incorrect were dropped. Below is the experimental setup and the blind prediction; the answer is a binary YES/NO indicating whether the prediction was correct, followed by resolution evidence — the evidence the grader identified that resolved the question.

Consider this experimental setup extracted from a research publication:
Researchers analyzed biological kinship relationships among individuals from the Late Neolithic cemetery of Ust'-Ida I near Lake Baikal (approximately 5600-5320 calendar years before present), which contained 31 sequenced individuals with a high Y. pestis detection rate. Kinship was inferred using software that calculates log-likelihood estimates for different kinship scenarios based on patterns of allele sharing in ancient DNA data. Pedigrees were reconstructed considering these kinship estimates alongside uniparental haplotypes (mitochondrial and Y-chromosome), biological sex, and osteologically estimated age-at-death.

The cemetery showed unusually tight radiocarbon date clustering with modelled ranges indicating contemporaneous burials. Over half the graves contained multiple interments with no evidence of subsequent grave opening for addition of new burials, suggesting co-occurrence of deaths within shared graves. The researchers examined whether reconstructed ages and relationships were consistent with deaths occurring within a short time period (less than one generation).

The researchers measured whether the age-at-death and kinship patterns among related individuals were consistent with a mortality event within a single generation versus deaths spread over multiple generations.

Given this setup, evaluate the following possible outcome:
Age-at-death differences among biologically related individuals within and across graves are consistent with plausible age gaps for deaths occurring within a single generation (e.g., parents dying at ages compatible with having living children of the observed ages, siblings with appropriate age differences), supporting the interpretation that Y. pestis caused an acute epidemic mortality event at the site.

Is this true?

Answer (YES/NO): YES